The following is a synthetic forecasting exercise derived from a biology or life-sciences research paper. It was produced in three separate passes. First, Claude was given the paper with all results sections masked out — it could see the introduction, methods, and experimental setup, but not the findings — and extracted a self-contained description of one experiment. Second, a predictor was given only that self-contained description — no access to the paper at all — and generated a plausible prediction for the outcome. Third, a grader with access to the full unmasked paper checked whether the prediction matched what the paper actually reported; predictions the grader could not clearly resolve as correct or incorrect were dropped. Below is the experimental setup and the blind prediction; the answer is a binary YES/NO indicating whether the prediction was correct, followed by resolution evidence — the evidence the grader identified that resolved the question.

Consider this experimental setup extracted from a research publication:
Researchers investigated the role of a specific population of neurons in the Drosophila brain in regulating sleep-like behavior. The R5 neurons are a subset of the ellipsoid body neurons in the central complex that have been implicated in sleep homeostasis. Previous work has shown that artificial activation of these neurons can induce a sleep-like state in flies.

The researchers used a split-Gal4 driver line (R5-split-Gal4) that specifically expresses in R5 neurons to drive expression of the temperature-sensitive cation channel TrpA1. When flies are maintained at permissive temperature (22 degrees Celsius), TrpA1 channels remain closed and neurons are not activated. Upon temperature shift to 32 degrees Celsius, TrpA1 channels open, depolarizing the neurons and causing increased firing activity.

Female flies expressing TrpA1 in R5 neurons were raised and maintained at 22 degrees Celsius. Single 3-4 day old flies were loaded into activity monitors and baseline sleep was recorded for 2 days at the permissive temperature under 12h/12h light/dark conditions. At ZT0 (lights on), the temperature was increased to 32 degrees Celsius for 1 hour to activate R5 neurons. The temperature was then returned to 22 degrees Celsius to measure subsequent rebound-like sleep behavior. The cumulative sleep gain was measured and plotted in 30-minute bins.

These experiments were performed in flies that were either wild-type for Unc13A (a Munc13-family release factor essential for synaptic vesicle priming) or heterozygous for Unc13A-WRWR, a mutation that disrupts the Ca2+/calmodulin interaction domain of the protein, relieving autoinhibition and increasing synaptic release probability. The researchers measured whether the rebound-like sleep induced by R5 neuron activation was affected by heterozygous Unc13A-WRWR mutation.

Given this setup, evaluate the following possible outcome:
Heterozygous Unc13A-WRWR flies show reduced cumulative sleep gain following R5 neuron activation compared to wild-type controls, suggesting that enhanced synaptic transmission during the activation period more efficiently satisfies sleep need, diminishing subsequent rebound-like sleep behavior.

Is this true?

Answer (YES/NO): YES